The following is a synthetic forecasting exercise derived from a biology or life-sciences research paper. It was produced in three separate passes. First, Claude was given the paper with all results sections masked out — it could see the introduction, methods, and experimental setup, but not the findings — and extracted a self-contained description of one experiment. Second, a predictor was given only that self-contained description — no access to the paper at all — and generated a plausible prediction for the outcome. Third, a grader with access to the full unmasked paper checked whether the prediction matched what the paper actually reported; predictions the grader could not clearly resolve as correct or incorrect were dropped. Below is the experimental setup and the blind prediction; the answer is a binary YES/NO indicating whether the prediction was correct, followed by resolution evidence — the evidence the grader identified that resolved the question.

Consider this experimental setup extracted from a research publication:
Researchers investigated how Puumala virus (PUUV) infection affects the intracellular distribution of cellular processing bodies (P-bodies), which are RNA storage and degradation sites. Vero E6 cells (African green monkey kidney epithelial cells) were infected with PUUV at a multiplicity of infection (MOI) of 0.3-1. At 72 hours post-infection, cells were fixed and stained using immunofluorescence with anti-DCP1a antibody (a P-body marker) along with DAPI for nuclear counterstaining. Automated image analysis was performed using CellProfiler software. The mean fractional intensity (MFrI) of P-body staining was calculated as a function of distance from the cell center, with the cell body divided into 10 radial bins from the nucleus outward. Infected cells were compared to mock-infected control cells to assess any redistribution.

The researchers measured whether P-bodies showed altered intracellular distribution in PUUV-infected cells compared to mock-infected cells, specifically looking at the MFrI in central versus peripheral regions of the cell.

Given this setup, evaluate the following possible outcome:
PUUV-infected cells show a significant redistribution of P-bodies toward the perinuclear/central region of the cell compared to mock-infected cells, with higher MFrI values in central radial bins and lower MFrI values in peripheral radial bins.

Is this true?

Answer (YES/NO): NO